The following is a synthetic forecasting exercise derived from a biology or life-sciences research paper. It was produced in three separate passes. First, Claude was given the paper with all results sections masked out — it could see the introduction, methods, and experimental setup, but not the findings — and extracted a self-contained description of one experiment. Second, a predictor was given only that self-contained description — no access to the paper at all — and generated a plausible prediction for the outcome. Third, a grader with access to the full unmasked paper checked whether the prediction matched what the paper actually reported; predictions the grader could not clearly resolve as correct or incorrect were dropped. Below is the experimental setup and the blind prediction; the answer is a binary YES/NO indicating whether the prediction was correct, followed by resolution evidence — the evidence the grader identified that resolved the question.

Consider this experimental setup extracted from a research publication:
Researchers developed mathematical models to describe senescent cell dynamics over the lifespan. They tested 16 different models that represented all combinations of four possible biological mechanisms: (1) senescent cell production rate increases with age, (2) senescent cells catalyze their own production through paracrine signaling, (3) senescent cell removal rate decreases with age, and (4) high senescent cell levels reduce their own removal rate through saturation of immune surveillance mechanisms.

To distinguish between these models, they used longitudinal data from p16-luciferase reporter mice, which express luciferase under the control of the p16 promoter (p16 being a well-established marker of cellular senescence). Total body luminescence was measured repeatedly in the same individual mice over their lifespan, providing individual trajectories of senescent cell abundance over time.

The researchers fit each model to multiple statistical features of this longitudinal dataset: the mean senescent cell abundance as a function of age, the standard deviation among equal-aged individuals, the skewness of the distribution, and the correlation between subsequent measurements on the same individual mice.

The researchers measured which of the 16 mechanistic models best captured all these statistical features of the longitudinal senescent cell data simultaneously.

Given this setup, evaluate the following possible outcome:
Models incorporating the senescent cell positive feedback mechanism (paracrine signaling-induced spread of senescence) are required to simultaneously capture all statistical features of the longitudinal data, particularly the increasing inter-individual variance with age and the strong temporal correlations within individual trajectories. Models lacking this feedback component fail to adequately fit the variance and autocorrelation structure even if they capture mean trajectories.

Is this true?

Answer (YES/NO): NO